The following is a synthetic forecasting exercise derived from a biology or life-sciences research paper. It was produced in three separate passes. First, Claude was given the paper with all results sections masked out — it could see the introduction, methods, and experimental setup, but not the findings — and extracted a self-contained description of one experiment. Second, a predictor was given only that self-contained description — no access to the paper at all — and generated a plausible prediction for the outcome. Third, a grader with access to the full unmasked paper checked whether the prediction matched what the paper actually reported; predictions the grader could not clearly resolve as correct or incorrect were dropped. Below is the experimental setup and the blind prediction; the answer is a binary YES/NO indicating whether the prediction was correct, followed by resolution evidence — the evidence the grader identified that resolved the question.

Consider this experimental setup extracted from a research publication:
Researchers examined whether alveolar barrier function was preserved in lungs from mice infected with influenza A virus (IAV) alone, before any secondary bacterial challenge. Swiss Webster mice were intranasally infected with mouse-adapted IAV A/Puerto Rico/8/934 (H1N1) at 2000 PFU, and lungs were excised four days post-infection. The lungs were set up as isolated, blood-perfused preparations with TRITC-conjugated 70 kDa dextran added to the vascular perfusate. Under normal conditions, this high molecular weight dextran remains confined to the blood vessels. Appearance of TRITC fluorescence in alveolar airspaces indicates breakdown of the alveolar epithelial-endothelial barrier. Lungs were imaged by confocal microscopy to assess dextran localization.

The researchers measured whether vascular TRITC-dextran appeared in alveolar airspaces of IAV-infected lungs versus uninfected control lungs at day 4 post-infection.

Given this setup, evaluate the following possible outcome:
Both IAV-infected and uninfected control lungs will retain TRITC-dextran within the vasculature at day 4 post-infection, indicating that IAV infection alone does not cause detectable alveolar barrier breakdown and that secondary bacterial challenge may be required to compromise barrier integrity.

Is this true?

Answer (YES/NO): YES